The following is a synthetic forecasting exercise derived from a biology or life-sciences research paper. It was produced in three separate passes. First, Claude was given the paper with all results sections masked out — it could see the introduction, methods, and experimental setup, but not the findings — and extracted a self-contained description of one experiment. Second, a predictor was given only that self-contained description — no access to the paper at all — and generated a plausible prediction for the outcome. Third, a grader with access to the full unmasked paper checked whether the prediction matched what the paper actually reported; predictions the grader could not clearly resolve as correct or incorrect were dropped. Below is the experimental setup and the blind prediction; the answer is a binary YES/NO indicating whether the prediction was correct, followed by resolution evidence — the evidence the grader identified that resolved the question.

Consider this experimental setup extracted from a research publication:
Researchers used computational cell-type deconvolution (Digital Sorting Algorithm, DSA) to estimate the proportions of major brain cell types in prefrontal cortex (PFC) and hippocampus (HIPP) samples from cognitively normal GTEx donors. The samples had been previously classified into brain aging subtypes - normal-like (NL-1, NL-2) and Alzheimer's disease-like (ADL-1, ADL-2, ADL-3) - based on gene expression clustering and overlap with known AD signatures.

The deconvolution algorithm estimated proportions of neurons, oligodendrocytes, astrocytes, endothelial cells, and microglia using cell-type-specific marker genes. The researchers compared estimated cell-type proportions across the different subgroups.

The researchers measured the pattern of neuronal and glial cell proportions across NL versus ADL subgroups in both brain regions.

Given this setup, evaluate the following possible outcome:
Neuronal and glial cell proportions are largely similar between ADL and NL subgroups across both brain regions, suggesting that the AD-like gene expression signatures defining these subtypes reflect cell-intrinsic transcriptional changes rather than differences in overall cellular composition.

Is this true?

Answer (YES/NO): NO